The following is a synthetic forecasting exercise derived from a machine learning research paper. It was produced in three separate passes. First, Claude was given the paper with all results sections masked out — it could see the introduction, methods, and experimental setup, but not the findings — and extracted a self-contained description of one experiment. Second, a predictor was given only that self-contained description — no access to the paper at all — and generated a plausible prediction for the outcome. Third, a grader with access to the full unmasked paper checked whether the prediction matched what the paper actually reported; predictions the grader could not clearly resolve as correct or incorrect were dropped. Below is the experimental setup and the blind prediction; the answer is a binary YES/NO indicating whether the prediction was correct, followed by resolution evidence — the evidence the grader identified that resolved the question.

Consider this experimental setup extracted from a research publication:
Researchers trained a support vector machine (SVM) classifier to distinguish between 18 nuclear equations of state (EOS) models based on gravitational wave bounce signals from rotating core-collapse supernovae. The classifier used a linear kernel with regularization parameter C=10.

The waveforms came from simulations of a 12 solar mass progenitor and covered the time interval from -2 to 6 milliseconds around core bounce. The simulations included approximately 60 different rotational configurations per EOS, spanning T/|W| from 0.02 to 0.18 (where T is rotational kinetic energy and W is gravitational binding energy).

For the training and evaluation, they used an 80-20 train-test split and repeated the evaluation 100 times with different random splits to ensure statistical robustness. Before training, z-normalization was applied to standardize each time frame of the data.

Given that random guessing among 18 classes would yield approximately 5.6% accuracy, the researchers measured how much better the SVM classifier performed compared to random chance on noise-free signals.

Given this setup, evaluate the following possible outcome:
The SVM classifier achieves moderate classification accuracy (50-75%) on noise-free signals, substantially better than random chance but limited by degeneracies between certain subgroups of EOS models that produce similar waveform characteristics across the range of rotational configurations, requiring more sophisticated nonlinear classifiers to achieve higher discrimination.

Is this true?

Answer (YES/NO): NO